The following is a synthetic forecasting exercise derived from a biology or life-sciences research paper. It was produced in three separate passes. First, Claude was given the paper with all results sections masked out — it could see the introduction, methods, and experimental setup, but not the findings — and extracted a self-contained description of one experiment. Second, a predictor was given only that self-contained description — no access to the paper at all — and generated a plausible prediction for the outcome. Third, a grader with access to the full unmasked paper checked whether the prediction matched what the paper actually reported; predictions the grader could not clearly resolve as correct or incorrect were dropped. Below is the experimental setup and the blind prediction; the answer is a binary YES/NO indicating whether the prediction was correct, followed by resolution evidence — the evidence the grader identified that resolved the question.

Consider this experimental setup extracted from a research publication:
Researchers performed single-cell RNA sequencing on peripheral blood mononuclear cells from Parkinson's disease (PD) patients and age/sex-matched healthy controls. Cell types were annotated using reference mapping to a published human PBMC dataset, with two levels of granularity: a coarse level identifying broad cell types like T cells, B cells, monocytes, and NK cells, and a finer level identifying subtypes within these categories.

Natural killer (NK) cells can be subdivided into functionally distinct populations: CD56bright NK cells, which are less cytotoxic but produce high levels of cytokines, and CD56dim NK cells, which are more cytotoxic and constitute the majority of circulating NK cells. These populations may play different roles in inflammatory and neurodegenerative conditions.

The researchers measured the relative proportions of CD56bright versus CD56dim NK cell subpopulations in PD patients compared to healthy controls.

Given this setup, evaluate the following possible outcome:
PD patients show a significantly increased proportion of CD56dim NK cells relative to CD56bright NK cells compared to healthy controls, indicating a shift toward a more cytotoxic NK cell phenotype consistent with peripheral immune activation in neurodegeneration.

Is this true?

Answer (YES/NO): NO